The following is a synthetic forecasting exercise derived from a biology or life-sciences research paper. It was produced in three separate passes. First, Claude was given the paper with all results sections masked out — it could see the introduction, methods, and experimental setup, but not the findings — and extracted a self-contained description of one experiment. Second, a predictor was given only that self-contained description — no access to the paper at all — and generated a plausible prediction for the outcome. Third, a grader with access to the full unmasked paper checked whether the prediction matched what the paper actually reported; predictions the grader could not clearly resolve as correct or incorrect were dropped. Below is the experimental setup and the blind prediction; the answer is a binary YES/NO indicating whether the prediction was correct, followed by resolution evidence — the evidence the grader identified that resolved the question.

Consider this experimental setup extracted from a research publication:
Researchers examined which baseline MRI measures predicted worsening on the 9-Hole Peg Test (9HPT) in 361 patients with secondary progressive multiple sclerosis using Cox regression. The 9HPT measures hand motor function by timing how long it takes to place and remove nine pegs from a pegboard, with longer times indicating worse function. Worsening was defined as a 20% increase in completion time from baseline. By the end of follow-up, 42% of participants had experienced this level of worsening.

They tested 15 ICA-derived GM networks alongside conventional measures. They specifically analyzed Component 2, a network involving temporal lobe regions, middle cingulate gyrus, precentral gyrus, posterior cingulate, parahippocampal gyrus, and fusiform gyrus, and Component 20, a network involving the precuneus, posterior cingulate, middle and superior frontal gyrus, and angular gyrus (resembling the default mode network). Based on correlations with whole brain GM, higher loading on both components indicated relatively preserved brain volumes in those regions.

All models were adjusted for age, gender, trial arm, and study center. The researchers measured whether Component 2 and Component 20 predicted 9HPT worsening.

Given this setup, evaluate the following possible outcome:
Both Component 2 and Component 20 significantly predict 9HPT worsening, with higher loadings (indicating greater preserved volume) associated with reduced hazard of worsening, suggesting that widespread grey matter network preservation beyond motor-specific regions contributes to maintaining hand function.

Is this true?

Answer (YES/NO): NO